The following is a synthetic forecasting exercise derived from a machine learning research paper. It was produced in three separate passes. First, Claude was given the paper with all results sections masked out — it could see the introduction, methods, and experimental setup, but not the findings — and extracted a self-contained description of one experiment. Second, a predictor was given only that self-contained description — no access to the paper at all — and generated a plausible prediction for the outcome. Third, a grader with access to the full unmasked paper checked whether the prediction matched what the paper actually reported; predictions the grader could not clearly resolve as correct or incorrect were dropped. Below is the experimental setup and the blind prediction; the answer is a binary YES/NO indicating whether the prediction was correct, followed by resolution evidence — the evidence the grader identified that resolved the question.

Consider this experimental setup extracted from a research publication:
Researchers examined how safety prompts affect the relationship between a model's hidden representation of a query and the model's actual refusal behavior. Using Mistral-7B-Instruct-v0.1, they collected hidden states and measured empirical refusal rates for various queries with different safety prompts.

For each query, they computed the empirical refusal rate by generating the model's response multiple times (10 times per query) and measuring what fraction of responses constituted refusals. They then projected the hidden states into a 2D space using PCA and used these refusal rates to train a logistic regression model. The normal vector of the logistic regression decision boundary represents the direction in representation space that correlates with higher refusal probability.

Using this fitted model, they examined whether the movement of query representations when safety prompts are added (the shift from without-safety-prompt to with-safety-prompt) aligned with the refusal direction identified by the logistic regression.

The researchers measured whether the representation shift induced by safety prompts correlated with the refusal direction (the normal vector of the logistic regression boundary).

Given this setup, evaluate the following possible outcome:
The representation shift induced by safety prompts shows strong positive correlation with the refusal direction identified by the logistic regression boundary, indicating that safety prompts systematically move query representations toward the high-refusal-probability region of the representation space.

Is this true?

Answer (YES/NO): YES